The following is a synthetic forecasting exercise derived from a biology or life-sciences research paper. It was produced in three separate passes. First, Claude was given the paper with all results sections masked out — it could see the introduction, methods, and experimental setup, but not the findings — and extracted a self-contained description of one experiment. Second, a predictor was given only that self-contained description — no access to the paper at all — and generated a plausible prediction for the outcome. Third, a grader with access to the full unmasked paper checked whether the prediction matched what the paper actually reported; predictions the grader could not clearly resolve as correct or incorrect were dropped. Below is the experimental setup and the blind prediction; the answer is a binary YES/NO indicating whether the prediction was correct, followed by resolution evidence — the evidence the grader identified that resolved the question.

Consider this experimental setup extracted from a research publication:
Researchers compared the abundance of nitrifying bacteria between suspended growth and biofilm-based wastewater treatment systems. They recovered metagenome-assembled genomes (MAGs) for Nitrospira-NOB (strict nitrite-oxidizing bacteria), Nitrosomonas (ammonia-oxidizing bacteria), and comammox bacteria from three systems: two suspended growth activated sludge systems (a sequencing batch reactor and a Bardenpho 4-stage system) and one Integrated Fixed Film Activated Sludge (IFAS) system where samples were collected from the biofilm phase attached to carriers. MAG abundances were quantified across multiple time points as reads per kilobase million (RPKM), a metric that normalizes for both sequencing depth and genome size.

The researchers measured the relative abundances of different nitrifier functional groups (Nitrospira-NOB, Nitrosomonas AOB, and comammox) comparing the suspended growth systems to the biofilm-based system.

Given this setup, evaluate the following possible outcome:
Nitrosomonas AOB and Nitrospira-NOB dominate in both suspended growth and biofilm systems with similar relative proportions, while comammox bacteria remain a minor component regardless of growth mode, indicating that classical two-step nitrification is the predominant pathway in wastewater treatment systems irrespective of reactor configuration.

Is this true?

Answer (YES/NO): NO